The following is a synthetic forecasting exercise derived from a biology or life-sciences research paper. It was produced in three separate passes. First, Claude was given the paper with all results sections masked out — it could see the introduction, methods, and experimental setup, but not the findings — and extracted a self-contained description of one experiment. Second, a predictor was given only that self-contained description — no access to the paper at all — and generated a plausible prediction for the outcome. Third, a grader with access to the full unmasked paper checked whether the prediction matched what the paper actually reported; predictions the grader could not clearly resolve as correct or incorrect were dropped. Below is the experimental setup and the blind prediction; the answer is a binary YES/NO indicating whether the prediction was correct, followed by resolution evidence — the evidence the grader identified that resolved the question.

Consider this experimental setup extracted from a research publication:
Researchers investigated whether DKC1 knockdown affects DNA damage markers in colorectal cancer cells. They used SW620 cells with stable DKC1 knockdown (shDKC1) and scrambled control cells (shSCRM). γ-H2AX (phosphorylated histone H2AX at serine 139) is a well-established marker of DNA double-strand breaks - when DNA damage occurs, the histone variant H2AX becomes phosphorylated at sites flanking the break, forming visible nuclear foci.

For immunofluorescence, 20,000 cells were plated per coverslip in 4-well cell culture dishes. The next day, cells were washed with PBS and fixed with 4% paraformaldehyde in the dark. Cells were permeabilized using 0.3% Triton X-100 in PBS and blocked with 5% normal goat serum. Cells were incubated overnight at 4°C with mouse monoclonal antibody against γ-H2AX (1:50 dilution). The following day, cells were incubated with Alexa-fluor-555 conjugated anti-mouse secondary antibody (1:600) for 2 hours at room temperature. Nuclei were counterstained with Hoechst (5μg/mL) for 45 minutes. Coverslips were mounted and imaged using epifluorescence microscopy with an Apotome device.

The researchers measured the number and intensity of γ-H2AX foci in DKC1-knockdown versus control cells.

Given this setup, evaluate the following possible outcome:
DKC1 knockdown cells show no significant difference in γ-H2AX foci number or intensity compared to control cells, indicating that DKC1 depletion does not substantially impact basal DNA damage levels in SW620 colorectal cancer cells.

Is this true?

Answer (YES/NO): NO